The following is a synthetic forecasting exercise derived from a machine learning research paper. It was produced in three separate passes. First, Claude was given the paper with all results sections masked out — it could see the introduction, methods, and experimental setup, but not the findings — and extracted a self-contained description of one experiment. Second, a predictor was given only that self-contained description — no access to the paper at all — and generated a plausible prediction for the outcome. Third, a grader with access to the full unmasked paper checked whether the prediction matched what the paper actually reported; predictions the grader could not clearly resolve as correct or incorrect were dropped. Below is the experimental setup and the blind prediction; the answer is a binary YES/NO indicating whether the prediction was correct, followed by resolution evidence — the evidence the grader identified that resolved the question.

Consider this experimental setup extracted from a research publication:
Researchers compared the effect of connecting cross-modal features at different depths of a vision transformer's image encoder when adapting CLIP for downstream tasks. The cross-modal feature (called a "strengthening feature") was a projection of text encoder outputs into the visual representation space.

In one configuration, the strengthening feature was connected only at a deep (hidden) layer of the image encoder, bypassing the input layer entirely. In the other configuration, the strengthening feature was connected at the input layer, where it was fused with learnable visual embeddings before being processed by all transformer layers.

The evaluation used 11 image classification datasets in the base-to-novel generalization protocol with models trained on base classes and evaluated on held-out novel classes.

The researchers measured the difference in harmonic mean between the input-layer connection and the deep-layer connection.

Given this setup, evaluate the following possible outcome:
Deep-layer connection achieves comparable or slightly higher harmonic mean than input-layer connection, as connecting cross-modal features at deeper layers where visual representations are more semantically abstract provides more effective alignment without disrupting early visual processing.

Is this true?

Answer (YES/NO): NO